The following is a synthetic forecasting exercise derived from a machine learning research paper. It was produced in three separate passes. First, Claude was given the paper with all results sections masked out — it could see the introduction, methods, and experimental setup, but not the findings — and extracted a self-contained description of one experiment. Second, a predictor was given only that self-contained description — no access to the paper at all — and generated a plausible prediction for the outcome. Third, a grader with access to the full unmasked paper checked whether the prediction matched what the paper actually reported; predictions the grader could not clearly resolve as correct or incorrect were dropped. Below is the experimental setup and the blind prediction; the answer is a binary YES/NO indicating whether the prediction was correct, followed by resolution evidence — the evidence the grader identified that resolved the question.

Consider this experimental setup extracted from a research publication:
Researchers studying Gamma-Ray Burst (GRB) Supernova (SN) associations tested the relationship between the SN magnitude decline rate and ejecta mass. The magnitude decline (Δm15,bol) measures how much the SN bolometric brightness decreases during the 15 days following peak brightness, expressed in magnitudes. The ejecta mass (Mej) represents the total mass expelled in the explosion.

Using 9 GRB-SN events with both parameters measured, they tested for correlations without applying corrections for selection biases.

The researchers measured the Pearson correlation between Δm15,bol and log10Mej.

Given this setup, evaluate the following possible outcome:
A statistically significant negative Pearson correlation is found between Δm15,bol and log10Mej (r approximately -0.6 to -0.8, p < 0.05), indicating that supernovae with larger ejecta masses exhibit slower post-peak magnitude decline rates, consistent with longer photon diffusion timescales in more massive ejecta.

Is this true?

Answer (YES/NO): YES